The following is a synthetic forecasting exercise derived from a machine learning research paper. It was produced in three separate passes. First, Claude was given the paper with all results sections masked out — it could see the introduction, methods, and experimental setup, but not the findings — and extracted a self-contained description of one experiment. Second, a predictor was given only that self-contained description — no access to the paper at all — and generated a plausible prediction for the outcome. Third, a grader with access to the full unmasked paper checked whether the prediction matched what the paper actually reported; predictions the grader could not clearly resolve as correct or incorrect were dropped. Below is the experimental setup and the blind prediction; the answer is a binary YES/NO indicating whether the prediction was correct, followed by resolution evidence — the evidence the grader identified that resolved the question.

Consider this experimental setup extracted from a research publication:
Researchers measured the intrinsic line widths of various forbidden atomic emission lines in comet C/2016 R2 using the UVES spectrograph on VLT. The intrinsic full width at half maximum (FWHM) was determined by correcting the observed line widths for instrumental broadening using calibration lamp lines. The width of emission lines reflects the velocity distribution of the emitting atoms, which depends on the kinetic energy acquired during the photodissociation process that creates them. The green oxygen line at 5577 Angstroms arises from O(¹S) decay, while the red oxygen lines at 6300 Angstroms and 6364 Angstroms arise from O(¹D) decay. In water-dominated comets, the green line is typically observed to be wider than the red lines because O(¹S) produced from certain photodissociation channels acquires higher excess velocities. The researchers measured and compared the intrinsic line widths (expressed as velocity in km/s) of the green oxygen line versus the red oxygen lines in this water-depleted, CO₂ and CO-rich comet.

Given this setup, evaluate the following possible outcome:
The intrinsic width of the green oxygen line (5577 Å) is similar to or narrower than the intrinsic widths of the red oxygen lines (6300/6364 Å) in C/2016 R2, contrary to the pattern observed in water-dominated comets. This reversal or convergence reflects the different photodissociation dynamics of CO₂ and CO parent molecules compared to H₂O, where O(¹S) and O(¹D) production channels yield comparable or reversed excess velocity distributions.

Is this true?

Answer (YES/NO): NO